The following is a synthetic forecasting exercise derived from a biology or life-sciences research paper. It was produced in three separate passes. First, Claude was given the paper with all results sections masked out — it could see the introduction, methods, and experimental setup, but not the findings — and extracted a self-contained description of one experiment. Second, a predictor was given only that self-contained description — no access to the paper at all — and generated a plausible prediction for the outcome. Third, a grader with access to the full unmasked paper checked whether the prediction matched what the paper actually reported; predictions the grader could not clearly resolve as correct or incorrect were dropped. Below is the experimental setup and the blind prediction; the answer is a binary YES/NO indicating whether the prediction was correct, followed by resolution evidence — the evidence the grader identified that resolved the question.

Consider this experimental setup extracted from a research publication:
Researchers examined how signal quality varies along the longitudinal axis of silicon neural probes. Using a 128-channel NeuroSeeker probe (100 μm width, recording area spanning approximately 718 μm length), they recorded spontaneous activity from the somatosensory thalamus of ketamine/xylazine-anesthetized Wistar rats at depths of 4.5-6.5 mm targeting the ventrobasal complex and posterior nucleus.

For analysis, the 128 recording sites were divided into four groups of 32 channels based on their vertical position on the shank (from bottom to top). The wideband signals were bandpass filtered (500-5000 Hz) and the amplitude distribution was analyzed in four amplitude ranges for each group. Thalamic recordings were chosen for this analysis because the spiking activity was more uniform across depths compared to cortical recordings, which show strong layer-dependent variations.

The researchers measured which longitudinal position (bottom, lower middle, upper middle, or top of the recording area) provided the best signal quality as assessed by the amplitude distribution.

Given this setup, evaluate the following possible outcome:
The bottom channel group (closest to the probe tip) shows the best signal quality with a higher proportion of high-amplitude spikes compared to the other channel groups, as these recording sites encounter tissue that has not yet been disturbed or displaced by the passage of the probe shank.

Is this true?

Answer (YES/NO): NO